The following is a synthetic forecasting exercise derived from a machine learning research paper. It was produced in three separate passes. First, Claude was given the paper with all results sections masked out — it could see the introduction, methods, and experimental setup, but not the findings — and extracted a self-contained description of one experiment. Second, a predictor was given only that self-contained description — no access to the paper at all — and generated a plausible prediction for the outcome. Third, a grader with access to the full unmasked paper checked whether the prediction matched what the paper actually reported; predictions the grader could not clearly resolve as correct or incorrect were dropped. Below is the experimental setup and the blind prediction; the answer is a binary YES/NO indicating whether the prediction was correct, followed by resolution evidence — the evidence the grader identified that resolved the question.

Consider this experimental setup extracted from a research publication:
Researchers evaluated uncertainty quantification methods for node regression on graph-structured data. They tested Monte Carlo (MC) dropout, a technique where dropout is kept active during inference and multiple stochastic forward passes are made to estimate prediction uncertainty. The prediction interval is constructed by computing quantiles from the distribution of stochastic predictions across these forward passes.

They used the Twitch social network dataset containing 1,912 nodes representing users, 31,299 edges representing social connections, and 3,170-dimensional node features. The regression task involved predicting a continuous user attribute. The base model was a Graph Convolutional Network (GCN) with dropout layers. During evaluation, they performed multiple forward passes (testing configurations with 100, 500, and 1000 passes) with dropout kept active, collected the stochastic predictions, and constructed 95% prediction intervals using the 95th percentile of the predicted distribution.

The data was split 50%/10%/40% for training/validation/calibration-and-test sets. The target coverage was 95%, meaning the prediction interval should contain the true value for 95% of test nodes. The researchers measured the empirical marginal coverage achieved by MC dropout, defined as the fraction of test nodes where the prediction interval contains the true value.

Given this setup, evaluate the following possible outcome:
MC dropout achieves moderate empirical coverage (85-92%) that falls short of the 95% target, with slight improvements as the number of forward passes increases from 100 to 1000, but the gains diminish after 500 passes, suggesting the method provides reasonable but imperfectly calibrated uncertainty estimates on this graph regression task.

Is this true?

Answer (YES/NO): NO